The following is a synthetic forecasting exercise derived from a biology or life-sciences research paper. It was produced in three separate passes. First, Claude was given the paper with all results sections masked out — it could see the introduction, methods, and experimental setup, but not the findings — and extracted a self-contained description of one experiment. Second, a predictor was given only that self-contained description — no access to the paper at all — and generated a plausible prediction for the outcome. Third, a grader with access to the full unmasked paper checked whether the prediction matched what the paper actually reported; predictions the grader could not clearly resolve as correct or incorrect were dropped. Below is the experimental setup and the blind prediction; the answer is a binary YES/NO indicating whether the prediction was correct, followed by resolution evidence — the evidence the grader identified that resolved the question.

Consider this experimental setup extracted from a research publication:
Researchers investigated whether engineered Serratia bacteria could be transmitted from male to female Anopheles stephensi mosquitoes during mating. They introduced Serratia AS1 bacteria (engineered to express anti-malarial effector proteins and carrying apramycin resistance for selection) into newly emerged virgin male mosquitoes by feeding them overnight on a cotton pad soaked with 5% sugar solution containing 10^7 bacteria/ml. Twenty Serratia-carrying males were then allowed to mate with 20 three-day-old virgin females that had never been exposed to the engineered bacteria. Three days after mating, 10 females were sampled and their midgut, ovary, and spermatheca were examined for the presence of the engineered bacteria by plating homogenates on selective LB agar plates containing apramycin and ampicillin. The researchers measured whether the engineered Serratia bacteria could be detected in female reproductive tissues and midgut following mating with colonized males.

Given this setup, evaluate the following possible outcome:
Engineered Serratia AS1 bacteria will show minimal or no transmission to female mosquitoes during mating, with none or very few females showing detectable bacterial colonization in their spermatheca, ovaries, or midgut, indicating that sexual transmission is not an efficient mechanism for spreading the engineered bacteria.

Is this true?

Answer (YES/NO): NO